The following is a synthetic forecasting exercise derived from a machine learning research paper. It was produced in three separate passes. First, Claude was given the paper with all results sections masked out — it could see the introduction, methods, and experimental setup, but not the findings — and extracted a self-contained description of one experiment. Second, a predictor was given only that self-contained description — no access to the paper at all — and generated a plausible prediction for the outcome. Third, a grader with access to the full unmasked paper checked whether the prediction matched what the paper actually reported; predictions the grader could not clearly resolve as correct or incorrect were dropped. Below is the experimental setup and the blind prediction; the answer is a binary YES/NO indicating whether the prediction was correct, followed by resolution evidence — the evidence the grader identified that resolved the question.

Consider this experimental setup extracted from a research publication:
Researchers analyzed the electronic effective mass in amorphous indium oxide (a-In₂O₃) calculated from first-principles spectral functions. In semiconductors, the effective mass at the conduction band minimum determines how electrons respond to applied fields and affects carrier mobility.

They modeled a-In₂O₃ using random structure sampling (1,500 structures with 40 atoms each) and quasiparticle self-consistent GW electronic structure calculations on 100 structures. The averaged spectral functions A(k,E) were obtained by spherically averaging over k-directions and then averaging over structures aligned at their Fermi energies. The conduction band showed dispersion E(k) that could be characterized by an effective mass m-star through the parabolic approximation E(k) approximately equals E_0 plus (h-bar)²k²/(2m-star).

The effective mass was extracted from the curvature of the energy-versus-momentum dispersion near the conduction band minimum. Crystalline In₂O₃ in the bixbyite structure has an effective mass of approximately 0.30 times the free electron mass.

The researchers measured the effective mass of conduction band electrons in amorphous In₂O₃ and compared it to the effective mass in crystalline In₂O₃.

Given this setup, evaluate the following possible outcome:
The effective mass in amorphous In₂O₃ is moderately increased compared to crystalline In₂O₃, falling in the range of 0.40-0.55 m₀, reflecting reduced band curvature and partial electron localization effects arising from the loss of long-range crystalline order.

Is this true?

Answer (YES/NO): NO